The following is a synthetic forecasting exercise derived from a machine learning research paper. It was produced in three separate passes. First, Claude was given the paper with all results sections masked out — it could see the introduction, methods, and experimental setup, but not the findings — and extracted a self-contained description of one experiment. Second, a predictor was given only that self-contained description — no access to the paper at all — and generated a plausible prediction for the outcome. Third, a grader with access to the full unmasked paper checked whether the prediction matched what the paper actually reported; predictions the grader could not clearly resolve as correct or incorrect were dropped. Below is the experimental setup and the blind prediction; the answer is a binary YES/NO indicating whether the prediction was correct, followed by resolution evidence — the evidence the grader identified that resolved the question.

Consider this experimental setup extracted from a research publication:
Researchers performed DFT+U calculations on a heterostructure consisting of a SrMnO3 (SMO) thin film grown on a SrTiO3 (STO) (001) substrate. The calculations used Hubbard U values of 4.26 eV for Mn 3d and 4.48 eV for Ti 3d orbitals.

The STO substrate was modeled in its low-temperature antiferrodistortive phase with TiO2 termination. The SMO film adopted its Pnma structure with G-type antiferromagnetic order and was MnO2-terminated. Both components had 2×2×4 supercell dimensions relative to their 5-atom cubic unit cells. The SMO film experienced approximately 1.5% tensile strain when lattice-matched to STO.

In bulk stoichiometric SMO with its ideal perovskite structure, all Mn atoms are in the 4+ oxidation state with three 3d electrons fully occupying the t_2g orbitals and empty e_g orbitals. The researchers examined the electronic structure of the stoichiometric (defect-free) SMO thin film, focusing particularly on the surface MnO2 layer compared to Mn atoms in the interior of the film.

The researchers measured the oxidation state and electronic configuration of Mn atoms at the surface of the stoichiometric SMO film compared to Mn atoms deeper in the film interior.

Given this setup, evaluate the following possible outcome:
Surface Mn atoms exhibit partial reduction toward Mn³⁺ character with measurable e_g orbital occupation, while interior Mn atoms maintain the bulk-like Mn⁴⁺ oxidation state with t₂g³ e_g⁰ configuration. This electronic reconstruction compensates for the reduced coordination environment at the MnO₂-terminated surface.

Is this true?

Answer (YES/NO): YES